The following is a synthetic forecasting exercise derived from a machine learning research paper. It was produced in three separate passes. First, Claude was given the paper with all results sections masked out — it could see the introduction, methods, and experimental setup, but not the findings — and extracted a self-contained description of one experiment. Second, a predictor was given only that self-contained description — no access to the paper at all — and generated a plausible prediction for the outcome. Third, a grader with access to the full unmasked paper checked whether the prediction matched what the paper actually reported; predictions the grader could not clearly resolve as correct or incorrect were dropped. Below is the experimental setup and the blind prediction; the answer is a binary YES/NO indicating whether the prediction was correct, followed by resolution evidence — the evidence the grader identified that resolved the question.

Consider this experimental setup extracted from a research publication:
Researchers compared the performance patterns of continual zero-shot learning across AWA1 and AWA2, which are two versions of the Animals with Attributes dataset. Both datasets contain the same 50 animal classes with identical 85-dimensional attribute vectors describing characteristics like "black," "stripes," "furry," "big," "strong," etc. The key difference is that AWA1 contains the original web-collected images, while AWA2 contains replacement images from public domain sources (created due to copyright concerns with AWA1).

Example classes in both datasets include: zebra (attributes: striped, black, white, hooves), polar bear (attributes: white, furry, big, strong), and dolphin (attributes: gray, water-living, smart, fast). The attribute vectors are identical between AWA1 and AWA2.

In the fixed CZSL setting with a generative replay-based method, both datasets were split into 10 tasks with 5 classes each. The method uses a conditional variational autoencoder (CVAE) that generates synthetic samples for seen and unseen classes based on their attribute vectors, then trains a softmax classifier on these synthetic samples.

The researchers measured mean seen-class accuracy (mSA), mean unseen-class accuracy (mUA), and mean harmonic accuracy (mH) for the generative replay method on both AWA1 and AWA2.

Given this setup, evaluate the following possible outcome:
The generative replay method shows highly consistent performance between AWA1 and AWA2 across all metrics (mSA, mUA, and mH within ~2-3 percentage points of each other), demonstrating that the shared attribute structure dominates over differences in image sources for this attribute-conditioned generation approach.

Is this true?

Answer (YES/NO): NO